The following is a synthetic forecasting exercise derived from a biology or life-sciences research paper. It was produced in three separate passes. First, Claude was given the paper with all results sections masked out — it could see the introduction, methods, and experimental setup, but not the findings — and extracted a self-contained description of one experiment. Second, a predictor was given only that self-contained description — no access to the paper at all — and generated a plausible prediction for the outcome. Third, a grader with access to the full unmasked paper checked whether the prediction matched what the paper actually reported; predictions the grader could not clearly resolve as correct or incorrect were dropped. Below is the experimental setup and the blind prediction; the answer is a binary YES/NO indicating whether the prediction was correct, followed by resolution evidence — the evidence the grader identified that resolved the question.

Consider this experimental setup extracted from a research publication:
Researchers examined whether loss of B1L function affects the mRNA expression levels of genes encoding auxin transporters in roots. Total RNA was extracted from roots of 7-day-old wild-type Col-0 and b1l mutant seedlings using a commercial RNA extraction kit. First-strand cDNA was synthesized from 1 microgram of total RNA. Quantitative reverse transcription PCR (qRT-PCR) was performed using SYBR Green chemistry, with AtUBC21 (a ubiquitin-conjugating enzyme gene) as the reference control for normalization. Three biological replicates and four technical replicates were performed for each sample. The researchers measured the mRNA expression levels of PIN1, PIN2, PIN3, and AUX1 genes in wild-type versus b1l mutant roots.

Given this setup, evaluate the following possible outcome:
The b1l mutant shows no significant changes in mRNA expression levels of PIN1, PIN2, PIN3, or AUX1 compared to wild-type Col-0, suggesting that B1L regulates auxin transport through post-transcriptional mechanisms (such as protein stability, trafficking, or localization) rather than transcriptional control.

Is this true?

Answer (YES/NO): YES